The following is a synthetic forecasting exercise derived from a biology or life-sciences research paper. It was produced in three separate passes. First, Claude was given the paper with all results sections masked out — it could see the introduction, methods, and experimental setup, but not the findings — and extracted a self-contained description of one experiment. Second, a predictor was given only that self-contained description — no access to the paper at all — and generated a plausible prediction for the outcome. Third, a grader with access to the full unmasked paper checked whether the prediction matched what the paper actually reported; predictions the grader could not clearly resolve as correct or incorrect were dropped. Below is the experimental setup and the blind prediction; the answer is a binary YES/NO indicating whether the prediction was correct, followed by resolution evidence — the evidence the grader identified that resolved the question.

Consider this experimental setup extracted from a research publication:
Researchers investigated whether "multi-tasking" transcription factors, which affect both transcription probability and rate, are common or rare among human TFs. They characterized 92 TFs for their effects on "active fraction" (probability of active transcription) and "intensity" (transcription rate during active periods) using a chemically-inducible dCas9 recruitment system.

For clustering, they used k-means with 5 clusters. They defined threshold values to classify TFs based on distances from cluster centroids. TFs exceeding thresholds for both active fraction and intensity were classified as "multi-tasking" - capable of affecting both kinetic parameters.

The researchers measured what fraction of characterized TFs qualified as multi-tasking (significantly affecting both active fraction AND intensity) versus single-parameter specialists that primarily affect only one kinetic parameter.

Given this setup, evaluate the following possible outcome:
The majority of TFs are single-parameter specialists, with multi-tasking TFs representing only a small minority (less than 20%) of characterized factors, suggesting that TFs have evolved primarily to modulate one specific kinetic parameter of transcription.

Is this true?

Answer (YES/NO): YES